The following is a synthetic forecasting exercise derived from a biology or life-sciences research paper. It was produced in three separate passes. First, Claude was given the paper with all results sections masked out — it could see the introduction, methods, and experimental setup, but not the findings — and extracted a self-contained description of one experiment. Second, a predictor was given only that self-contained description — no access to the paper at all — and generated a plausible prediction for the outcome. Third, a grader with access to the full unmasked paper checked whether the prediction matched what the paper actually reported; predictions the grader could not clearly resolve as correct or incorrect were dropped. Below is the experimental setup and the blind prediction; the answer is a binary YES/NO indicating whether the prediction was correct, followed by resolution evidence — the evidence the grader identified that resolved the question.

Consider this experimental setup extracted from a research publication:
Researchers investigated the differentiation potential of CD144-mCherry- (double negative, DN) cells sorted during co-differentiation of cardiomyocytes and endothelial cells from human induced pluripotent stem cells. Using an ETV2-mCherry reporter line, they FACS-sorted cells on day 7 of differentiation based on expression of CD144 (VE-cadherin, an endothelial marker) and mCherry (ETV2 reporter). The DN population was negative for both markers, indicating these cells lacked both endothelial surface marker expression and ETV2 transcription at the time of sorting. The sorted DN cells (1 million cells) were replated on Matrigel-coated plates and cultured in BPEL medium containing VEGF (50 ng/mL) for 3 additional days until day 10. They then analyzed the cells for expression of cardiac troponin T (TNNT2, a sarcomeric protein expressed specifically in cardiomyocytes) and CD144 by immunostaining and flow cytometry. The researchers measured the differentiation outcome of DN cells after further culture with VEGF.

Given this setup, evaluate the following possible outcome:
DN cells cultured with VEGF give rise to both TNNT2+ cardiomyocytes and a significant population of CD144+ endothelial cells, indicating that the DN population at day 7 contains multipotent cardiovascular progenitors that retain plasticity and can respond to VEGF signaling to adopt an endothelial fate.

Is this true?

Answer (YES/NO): NO